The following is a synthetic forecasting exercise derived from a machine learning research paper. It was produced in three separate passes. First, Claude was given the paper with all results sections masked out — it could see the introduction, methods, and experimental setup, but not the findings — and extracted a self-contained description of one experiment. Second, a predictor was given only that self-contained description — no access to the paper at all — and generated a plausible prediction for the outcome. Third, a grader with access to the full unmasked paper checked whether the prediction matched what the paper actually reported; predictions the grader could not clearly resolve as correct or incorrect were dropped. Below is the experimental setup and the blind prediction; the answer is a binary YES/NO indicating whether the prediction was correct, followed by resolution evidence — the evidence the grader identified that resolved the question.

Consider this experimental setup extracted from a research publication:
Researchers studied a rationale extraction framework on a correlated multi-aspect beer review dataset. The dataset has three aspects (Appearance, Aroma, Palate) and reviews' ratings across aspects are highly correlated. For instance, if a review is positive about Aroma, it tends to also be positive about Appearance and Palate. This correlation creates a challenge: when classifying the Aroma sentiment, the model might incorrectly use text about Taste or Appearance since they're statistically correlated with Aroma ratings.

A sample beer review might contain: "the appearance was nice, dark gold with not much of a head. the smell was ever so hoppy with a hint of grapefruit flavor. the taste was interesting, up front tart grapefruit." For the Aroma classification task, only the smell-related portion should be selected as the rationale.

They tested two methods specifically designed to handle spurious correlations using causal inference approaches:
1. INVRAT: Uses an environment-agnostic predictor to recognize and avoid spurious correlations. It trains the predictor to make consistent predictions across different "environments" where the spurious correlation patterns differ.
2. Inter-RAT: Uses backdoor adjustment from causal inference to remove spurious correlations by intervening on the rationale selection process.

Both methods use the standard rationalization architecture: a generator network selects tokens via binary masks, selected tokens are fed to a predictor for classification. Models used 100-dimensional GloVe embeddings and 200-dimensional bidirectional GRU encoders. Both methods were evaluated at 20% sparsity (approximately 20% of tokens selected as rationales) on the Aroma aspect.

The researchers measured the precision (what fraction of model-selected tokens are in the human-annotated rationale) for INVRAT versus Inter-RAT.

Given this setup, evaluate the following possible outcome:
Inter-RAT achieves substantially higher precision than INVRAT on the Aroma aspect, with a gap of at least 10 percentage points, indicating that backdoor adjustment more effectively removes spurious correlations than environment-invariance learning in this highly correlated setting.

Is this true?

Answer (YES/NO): YES